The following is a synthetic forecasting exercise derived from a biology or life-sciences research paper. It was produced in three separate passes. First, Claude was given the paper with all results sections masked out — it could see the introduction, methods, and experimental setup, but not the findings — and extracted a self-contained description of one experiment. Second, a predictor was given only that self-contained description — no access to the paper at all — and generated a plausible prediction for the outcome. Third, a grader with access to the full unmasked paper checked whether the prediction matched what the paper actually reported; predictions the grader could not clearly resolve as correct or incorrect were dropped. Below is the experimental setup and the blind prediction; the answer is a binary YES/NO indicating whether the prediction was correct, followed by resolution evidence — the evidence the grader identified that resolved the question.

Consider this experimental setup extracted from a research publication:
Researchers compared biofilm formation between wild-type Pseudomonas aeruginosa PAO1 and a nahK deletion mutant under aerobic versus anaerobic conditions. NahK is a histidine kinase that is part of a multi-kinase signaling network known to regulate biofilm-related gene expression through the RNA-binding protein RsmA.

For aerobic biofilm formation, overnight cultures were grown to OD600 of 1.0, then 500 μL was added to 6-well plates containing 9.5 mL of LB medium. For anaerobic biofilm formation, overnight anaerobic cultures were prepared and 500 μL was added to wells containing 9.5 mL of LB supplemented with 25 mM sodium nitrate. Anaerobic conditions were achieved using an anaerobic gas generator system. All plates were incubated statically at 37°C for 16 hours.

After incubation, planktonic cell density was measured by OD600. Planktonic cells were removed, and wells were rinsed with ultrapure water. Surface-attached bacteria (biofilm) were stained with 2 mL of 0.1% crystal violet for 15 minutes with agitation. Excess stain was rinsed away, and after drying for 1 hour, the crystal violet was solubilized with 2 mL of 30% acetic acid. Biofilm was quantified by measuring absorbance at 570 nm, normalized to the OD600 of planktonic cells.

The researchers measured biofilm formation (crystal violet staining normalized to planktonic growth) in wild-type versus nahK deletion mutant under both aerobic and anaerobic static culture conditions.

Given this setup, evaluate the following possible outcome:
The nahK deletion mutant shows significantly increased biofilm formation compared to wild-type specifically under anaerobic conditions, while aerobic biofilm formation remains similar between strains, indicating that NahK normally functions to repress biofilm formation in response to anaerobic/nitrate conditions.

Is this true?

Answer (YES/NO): NO